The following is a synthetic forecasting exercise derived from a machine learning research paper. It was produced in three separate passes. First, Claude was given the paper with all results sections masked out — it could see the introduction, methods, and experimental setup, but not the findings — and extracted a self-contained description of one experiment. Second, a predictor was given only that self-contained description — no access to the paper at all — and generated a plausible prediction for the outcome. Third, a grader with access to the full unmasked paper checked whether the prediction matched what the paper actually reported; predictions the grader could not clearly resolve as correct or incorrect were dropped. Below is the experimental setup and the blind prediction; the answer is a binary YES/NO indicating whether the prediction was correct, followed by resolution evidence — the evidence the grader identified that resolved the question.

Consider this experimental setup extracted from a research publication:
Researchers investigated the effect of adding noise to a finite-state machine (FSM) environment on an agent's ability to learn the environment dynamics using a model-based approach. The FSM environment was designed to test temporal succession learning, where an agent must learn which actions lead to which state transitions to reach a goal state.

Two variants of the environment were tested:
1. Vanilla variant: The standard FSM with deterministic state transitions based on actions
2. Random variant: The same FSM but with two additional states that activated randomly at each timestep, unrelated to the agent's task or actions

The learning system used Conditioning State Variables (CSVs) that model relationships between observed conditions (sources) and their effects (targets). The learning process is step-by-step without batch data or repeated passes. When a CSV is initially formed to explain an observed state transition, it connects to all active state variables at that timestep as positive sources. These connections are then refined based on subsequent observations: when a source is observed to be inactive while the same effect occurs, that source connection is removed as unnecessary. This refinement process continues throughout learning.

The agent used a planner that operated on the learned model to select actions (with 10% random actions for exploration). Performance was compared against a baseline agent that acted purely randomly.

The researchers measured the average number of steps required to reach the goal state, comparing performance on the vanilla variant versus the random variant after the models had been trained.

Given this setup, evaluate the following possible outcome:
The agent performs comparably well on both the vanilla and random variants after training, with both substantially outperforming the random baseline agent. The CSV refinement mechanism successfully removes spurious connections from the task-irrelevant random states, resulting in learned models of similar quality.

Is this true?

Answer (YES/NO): NO